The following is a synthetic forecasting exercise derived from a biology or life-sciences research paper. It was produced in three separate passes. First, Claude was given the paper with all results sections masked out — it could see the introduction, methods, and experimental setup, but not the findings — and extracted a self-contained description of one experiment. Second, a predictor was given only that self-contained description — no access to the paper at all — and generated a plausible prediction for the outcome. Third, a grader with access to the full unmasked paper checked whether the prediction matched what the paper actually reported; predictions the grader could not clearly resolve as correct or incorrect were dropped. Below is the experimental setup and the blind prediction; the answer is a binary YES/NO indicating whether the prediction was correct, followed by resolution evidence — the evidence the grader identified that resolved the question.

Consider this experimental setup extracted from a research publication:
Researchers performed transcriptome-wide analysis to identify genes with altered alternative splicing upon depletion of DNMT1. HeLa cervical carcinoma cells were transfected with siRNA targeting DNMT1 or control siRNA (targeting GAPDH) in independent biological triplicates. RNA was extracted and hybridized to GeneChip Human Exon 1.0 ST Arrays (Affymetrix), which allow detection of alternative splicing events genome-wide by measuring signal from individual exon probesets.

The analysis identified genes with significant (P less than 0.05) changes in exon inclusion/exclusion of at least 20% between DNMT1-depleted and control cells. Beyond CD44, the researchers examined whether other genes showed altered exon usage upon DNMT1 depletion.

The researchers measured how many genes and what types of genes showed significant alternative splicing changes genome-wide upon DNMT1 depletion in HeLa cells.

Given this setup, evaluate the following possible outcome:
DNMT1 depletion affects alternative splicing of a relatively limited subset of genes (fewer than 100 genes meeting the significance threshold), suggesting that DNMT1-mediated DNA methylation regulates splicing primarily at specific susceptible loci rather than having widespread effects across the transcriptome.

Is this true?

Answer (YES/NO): YES